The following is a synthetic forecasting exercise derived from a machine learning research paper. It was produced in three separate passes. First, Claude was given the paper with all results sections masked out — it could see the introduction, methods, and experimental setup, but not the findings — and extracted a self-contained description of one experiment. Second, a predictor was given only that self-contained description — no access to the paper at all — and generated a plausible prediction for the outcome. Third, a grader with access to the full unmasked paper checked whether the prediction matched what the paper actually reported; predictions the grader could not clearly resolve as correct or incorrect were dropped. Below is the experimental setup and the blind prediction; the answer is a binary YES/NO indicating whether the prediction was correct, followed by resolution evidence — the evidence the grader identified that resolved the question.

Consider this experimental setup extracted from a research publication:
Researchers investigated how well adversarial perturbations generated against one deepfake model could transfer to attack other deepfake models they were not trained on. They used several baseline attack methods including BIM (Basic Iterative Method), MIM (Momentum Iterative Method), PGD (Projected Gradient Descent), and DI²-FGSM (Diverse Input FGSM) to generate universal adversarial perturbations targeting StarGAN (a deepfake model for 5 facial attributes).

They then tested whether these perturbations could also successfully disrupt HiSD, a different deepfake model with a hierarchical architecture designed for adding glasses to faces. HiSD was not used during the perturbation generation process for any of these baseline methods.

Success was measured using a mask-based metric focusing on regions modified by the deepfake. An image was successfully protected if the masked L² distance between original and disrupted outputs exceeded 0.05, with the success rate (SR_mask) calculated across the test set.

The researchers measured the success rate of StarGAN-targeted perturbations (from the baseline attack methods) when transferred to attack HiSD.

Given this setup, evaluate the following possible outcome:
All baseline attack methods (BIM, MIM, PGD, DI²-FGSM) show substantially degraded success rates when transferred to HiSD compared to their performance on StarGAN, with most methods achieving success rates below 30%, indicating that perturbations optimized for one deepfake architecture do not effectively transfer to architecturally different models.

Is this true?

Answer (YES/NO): YES